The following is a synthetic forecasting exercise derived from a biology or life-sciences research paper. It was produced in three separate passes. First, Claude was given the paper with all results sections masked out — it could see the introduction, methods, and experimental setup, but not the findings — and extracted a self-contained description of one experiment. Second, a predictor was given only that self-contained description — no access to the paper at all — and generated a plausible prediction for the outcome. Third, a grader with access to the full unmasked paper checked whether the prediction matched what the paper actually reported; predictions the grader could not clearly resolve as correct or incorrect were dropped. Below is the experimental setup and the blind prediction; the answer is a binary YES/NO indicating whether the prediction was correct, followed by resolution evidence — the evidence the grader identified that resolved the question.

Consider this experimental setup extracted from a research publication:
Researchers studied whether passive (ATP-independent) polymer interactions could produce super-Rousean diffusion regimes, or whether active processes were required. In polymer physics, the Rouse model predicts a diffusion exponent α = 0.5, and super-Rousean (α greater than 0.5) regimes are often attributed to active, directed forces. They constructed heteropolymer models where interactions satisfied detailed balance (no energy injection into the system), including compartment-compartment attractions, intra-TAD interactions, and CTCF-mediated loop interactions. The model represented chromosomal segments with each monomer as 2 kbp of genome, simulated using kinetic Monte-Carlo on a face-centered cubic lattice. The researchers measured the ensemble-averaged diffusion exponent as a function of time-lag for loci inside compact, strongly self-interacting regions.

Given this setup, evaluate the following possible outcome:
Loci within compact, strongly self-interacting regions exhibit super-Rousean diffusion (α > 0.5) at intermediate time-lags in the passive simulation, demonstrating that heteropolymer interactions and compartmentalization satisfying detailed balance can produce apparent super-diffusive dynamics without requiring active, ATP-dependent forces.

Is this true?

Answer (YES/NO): YES